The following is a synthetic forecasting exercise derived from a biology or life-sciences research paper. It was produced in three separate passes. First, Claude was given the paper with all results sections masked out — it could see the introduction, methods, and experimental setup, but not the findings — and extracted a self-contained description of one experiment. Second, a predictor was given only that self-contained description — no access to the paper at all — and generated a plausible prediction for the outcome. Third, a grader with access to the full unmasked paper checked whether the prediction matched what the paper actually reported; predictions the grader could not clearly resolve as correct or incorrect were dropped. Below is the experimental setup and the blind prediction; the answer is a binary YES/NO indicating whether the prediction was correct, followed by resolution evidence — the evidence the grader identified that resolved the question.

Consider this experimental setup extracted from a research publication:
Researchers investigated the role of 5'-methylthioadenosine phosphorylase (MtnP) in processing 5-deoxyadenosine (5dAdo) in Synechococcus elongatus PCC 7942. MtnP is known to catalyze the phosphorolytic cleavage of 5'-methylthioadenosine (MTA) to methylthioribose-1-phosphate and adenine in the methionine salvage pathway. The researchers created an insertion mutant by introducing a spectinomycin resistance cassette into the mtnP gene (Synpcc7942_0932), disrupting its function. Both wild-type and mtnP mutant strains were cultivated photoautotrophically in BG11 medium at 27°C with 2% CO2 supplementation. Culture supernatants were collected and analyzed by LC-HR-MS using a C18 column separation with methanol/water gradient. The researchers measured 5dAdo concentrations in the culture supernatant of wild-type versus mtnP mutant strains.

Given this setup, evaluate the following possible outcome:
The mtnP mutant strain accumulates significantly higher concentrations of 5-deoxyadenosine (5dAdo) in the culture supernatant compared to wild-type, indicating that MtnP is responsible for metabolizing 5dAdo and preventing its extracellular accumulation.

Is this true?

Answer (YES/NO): YES